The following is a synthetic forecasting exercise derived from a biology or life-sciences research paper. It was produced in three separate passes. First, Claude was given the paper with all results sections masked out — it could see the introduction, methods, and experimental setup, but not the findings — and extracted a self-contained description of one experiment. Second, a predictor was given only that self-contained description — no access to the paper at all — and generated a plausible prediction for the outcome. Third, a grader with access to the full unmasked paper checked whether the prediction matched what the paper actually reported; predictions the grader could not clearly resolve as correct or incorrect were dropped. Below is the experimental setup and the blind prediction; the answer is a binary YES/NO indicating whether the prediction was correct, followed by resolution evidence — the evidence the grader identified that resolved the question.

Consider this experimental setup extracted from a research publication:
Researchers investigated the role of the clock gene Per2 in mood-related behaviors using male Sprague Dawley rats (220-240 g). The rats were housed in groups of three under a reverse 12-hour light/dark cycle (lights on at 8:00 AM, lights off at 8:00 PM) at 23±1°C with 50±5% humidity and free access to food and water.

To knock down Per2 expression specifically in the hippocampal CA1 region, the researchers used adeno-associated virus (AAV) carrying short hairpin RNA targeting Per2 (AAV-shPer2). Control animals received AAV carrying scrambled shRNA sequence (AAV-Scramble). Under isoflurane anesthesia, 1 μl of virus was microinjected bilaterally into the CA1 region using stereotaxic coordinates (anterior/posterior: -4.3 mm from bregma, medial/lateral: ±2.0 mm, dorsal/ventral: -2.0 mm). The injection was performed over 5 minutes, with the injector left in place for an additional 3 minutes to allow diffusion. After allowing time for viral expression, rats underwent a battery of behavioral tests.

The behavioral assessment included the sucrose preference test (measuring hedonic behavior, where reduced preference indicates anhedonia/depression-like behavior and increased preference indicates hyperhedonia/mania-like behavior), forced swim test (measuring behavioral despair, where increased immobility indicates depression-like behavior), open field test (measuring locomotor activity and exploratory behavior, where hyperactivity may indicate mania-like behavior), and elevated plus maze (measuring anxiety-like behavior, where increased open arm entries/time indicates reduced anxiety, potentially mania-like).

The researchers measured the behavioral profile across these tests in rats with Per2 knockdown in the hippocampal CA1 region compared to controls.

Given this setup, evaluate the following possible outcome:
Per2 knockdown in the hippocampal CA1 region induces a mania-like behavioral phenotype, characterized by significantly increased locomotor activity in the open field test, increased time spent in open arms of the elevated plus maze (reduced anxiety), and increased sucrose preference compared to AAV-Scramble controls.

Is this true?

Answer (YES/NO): NO